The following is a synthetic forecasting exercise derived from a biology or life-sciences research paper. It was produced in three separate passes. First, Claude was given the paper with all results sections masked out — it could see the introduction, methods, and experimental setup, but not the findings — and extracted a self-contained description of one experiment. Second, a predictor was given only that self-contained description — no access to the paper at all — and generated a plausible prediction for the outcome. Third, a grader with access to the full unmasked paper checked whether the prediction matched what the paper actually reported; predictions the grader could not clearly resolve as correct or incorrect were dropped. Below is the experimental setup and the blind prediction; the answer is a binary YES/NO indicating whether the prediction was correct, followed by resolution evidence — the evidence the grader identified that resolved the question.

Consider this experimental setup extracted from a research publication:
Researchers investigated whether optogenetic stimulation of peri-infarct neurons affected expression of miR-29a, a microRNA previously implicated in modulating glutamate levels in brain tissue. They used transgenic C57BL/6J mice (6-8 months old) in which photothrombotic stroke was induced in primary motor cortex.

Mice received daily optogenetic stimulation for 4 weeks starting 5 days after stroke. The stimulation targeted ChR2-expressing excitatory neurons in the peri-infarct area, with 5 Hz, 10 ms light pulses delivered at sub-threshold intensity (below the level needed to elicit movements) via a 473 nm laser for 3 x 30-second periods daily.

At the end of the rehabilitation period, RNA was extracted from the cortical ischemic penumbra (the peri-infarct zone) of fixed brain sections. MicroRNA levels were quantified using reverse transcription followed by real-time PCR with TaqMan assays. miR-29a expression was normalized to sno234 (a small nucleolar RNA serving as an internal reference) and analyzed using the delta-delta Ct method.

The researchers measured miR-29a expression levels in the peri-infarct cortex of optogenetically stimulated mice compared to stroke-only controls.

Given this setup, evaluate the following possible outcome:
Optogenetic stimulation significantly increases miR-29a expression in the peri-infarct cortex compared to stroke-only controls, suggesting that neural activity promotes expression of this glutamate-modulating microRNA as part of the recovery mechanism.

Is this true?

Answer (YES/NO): NO